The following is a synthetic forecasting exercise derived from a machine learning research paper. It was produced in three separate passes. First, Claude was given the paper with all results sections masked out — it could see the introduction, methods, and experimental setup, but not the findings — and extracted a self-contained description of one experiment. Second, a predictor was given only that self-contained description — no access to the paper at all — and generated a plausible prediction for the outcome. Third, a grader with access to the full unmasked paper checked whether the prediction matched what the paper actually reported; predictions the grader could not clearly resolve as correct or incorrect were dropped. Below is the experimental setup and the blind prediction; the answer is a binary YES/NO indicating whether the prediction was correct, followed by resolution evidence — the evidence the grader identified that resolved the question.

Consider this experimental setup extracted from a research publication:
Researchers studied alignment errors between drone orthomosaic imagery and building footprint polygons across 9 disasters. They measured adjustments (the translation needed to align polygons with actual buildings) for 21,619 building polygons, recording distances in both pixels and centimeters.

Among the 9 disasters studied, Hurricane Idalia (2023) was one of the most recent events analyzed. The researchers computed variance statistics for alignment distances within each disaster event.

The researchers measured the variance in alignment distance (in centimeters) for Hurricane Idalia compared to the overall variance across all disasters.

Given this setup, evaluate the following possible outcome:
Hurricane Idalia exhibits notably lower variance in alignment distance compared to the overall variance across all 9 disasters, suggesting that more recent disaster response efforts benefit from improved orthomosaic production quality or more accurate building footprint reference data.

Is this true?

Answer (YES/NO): NO